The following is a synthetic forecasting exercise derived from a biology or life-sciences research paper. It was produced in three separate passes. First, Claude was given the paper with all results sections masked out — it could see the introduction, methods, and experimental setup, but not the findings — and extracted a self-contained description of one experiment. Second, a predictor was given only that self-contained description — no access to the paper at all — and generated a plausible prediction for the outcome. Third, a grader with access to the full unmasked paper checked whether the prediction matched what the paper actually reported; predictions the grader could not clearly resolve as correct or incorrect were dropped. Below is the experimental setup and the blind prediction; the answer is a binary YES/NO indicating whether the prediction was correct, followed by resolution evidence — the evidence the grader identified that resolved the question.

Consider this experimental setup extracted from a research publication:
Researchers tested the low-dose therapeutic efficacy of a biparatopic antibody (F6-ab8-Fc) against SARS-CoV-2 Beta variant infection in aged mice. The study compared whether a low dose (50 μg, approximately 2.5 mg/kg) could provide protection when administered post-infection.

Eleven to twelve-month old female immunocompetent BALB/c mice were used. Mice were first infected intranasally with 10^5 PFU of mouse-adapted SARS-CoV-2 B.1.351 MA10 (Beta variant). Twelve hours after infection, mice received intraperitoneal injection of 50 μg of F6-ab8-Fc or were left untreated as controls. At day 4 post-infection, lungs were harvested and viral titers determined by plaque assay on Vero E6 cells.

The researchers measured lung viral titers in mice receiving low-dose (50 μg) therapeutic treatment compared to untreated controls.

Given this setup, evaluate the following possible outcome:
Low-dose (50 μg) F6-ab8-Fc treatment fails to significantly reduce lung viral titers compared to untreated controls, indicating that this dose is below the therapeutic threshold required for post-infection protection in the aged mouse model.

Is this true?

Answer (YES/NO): YES